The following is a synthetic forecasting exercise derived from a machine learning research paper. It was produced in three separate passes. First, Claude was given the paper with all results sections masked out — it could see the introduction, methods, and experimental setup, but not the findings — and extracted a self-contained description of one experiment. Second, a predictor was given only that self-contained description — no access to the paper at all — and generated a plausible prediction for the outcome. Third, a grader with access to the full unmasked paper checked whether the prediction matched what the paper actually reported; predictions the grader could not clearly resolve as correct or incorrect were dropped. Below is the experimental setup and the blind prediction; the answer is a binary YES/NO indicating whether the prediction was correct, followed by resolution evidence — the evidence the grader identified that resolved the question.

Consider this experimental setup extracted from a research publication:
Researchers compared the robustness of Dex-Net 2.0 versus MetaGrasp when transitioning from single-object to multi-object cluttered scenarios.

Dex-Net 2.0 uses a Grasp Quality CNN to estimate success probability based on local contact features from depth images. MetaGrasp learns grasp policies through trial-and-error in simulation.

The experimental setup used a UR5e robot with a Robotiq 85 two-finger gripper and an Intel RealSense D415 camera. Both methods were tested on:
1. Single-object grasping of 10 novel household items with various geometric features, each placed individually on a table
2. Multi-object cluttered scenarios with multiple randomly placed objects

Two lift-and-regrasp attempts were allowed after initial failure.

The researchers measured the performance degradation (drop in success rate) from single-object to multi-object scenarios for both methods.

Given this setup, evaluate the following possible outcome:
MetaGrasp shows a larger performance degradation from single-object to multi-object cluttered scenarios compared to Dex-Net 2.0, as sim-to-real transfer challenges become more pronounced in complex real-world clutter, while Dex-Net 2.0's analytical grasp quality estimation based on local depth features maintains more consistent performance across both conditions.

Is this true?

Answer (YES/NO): YES